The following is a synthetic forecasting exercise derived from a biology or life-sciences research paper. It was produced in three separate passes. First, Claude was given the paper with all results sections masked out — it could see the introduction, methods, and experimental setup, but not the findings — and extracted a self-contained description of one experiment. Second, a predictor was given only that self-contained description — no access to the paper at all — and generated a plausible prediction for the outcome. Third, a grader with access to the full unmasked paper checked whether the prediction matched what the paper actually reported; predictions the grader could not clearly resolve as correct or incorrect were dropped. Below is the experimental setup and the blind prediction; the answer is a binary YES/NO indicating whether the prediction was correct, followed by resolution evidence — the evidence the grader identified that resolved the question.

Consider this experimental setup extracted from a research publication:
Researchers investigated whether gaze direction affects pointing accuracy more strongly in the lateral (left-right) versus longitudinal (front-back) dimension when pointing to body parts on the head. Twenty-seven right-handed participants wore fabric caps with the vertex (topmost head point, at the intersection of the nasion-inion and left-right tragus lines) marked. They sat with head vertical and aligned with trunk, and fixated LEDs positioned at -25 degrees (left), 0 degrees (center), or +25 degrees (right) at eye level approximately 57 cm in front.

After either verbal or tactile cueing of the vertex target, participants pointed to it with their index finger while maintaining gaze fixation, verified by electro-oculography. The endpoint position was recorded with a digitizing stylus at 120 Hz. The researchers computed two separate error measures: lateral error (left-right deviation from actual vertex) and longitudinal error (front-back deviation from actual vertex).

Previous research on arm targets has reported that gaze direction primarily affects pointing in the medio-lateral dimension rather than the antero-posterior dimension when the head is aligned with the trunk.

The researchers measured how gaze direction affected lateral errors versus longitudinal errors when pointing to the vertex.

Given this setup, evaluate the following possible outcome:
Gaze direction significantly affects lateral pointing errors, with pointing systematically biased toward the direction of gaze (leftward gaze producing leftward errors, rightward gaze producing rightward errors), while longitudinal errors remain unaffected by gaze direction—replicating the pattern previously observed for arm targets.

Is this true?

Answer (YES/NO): NO